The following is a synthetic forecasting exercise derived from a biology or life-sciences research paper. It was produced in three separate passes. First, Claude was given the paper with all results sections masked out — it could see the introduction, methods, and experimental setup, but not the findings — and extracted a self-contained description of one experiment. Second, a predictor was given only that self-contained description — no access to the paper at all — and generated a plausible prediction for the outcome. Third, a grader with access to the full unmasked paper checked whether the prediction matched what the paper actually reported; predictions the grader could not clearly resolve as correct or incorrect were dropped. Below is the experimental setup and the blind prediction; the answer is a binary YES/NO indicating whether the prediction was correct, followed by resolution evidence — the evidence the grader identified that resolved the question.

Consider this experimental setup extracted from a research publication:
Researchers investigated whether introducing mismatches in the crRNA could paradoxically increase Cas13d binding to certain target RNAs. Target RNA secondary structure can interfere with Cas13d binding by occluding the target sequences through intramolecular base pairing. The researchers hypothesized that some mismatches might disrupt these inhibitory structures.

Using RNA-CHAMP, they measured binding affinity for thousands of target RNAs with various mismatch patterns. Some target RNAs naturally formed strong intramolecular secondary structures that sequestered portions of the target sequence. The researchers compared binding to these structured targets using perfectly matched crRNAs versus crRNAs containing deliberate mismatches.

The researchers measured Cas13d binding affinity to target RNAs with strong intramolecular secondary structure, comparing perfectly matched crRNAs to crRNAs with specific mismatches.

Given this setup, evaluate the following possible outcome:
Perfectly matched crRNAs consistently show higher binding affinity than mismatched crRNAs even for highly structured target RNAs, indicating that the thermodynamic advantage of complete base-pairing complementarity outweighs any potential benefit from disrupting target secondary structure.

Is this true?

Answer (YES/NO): NO